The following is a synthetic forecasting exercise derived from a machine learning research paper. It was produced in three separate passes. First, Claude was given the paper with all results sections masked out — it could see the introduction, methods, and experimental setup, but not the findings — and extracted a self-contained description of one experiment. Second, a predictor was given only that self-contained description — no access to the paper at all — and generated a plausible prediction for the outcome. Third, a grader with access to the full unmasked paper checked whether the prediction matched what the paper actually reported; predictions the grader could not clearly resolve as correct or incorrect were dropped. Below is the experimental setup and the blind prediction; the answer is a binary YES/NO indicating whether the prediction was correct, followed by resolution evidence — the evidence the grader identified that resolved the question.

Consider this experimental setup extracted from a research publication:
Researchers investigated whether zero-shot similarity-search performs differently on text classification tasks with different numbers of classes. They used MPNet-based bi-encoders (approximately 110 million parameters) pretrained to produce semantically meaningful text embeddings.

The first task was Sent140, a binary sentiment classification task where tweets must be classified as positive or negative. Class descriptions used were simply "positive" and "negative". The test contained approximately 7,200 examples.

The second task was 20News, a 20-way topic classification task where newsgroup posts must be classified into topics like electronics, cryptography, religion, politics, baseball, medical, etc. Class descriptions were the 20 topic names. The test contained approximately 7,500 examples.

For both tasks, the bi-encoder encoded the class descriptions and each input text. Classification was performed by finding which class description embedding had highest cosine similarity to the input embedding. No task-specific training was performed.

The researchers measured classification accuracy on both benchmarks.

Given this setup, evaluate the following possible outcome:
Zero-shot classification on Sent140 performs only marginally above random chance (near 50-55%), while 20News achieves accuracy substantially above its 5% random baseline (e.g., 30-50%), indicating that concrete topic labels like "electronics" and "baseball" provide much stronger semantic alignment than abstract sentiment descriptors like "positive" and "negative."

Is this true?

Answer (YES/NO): NO